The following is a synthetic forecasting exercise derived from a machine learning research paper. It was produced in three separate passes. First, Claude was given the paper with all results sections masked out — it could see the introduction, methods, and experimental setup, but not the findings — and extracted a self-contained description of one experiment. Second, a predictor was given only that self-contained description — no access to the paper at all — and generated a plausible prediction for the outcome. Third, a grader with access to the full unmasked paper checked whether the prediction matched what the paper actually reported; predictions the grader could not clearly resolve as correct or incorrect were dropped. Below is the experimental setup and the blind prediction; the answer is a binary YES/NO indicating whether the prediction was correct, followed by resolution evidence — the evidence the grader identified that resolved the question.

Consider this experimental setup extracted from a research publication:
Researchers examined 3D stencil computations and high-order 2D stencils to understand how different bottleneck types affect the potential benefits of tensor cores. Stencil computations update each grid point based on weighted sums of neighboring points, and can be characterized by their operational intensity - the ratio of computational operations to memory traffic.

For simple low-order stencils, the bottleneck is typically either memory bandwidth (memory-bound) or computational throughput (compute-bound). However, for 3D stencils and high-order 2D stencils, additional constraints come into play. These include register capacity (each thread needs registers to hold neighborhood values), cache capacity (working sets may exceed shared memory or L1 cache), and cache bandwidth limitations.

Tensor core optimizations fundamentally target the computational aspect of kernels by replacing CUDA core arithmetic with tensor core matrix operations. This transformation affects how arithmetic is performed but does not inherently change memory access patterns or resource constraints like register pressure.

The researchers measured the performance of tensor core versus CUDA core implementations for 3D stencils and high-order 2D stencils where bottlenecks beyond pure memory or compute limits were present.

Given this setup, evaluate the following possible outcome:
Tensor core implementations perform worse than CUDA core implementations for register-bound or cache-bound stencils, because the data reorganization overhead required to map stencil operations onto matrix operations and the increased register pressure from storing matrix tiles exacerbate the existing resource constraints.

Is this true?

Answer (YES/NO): NO